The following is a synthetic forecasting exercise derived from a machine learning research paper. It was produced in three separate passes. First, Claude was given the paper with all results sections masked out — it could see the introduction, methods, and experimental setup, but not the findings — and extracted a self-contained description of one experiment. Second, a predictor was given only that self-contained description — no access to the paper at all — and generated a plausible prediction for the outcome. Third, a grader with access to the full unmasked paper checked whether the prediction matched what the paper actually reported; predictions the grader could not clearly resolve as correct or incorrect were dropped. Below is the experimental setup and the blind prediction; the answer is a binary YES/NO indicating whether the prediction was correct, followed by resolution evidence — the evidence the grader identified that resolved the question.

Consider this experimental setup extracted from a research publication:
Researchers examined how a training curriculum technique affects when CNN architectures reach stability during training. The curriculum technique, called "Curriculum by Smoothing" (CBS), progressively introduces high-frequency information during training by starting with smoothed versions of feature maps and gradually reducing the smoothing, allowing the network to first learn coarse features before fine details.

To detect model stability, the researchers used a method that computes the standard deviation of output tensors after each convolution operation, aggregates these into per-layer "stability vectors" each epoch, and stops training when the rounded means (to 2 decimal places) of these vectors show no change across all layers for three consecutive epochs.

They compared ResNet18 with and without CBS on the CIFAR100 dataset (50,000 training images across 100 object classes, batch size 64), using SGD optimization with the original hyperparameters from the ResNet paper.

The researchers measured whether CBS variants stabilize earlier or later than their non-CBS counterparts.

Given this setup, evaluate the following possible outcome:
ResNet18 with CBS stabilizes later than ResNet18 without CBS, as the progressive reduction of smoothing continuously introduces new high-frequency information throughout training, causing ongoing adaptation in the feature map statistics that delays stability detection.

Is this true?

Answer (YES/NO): NO